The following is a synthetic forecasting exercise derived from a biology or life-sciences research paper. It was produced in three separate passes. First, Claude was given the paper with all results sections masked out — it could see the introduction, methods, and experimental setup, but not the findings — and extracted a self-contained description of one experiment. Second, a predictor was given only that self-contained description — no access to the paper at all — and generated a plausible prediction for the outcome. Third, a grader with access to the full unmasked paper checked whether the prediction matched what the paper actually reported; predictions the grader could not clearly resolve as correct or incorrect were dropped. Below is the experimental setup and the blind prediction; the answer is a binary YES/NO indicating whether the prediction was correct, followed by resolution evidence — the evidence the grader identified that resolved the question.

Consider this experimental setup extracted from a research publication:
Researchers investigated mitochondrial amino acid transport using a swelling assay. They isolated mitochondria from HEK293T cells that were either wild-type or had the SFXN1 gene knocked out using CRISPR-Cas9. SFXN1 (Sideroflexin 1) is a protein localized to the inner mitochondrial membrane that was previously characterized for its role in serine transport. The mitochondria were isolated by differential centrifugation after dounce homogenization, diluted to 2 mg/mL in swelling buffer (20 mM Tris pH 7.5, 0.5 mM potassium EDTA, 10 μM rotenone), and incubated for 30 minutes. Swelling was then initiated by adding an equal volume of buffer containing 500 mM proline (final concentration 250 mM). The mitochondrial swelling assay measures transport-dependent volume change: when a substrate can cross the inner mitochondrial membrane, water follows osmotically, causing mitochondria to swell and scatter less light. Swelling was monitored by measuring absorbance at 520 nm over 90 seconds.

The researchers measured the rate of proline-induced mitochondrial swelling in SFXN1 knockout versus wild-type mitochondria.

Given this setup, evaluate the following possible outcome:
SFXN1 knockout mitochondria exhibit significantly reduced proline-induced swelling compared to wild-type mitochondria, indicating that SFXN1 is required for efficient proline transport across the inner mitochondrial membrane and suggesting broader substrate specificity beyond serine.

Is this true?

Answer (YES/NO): YES